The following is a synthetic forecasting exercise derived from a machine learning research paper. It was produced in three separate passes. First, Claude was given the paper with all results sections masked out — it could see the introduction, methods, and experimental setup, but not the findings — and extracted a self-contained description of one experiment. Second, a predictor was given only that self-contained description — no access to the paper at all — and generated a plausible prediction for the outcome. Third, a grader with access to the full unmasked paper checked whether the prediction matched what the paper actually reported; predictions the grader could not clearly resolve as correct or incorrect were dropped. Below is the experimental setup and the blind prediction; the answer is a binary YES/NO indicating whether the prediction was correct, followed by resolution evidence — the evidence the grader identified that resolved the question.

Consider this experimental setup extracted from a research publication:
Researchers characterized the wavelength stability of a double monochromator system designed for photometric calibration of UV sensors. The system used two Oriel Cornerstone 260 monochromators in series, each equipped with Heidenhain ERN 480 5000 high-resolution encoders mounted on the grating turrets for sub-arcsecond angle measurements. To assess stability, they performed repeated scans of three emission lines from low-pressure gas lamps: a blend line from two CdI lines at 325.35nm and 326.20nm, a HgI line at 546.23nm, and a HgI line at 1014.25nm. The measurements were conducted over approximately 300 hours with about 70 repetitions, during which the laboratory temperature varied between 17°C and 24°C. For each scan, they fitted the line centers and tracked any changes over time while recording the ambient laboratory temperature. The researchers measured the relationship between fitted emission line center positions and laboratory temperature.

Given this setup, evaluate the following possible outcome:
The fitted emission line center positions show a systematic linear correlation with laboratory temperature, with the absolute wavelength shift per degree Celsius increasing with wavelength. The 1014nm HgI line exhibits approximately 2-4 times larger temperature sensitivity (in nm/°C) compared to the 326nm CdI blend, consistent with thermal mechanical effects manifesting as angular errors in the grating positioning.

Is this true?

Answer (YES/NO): NO